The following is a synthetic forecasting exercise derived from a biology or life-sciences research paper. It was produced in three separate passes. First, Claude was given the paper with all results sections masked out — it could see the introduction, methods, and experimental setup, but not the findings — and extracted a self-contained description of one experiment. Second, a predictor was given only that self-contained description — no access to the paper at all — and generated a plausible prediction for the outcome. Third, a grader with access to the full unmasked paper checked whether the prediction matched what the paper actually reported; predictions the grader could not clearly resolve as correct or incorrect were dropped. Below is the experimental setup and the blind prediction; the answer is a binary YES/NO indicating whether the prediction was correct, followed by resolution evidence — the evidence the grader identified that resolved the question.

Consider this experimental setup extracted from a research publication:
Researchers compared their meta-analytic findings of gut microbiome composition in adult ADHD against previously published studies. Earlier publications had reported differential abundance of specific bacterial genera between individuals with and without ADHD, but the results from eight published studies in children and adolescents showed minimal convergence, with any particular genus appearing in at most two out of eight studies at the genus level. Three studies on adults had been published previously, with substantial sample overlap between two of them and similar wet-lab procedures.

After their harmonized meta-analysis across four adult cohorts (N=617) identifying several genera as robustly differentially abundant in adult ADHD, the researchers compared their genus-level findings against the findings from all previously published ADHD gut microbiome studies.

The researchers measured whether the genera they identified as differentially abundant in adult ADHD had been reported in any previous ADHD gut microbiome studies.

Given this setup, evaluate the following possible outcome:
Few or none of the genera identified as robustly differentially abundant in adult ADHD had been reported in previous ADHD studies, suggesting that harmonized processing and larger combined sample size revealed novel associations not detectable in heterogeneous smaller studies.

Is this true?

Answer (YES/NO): YES